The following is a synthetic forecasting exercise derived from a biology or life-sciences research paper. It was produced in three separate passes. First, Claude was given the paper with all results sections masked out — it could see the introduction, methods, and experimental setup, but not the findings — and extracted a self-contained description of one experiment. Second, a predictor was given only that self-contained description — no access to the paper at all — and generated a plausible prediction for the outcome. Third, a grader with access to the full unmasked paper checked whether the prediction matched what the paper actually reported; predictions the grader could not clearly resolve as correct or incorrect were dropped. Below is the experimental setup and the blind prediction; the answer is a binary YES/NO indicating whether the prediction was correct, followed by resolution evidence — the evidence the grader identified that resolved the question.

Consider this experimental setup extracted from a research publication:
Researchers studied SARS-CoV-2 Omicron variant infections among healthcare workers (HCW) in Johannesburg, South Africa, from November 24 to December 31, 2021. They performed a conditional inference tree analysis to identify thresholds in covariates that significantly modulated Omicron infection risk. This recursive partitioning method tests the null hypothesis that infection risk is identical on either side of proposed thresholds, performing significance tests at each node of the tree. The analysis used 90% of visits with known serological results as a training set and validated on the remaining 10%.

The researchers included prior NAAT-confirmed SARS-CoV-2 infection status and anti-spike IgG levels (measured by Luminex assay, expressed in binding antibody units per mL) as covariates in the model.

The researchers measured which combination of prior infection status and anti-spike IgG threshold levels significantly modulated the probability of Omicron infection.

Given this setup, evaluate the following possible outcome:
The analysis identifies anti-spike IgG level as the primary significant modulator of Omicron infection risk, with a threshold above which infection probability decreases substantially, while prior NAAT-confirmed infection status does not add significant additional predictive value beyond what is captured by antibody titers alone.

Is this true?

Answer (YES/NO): NO